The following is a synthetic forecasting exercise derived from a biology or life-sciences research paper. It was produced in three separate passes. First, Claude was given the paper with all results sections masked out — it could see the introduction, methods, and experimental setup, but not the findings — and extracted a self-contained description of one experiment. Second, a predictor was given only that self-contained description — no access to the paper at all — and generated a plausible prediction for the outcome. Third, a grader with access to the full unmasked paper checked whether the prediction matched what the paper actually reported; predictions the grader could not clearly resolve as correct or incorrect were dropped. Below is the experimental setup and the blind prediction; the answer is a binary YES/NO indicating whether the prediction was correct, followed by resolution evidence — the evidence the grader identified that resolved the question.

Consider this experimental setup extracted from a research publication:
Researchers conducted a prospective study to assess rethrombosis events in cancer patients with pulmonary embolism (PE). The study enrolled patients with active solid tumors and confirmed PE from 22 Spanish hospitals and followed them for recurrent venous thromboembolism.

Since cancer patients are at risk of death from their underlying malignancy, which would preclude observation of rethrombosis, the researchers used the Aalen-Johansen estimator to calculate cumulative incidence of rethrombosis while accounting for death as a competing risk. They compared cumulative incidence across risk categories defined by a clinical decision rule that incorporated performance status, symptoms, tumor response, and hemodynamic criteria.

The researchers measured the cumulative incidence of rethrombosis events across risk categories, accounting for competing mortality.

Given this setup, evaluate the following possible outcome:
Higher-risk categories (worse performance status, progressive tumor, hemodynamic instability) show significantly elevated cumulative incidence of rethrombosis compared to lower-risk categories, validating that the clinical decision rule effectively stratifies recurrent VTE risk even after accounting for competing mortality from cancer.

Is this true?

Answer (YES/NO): NO